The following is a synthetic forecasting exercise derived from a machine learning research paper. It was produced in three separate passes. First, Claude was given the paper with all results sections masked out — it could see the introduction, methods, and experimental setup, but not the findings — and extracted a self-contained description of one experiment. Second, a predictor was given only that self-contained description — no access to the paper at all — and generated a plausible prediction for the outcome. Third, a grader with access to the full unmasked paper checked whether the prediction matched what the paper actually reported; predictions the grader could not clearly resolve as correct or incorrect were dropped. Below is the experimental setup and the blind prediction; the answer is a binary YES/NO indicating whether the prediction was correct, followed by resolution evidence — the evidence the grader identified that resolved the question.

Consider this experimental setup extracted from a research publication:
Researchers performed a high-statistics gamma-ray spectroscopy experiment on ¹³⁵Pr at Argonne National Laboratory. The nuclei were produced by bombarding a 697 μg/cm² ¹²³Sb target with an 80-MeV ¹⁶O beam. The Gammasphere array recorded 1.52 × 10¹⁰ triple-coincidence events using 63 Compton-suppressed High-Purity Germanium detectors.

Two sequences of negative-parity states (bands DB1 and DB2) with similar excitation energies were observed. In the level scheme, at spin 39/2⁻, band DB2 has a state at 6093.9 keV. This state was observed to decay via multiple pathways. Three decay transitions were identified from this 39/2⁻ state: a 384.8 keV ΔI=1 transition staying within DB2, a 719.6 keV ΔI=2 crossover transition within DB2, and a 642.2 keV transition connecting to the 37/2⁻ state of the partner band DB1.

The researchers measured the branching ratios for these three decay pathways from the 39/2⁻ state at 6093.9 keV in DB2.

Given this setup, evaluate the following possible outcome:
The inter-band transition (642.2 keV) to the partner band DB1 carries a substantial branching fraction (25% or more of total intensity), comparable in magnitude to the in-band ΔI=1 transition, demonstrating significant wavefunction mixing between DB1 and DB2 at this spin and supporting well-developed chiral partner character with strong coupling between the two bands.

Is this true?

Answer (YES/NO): YES